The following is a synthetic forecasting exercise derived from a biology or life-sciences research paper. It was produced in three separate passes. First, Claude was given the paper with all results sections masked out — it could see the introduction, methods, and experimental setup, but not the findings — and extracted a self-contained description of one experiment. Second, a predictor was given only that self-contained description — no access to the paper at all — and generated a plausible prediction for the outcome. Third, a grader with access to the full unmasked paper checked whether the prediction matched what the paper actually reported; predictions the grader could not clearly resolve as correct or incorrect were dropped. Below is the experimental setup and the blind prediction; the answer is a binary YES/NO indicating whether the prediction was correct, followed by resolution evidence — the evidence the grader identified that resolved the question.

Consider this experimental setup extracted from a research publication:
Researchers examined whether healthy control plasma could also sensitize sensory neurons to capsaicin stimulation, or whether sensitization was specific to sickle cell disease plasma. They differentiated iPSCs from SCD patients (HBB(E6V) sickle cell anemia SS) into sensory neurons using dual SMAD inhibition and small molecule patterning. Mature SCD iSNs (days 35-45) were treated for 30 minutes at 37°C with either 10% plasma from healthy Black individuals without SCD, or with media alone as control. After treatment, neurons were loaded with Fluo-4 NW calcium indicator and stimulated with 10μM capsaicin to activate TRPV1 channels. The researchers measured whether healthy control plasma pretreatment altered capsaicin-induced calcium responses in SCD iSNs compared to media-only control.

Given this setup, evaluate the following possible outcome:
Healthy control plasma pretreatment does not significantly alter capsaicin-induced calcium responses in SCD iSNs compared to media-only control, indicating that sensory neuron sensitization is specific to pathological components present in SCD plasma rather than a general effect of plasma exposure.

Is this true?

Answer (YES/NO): YES